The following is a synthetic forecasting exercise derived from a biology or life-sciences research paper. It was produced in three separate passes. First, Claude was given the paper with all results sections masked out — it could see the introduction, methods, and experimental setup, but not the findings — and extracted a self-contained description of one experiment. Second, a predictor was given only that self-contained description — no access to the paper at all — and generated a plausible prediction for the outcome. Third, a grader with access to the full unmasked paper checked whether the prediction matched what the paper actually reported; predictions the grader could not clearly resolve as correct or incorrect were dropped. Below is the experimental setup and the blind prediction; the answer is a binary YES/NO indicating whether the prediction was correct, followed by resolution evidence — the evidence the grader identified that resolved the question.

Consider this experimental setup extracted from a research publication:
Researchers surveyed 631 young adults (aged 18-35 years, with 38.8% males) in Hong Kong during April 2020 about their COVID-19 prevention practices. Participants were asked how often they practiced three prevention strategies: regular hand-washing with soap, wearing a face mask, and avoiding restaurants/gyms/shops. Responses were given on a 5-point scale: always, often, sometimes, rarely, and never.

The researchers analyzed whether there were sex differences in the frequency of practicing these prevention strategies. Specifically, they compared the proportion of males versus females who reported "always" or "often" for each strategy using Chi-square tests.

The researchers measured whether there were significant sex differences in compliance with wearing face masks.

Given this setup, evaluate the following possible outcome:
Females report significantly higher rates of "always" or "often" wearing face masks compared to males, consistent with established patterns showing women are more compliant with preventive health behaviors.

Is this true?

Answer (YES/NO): YES